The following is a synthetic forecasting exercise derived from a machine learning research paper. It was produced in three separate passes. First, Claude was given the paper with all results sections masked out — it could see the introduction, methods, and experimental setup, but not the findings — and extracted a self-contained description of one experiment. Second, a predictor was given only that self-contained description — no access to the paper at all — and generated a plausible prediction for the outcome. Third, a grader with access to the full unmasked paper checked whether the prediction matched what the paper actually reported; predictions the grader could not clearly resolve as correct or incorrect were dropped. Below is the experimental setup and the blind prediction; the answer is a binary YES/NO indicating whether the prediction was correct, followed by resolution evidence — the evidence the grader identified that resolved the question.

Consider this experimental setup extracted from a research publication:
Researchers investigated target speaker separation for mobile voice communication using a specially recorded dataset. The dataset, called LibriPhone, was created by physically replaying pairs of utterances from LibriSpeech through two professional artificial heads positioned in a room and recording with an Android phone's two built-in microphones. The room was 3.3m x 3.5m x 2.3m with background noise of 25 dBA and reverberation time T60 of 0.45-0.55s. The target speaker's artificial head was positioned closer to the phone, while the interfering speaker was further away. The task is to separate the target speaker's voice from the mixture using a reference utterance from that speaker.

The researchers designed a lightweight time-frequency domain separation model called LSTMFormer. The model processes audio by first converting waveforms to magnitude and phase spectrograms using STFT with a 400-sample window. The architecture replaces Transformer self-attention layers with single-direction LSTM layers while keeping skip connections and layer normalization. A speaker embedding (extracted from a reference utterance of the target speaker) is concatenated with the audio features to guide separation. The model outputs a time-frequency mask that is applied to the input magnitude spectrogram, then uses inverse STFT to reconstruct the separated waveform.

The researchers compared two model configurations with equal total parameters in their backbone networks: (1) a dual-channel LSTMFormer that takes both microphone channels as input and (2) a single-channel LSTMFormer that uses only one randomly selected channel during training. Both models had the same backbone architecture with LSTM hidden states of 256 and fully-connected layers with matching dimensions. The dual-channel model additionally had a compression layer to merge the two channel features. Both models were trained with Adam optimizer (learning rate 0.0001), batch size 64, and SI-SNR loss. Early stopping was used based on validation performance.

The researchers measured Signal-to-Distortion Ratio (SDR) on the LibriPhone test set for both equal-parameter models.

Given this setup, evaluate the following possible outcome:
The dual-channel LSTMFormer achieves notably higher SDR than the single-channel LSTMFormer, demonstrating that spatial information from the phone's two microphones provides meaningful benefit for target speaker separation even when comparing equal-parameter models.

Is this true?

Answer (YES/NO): YES